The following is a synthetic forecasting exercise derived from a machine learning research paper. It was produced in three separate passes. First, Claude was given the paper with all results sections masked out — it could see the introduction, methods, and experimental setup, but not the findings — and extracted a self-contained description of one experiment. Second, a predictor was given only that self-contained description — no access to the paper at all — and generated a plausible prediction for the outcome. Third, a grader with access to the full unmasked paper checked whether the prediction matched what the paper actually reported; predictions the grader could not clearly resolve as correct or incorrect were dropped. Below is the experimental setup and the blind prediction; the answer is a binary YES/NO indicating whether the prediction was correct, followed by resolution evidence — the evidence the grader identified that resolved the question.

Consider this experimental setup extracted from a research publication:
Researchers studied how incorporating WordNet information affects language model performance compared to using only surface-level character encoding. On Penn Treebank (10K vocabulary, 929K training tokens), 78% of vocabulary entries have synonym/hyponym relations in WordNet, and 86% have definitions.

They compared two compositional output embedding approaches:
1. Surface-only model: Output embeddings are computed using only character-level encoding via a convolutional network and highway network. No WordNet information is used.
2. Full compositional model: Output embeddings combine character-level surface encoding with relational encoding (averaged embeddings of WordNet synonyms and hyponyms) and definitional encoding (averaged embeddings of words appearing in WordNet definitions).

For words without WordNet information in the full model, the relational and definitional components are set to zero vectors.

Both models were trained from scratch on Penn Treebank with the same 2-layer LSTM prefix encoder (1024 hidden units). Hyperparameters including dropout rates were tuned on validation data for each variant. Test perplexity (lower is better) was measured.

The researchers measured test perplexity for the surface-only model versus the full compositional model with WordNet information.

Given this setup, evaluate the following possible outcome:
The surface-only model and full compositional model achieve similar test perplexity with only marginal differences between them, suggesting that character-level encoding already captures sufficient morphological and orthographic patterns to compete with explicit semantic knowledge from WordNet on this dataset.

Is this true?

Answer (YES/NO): NO